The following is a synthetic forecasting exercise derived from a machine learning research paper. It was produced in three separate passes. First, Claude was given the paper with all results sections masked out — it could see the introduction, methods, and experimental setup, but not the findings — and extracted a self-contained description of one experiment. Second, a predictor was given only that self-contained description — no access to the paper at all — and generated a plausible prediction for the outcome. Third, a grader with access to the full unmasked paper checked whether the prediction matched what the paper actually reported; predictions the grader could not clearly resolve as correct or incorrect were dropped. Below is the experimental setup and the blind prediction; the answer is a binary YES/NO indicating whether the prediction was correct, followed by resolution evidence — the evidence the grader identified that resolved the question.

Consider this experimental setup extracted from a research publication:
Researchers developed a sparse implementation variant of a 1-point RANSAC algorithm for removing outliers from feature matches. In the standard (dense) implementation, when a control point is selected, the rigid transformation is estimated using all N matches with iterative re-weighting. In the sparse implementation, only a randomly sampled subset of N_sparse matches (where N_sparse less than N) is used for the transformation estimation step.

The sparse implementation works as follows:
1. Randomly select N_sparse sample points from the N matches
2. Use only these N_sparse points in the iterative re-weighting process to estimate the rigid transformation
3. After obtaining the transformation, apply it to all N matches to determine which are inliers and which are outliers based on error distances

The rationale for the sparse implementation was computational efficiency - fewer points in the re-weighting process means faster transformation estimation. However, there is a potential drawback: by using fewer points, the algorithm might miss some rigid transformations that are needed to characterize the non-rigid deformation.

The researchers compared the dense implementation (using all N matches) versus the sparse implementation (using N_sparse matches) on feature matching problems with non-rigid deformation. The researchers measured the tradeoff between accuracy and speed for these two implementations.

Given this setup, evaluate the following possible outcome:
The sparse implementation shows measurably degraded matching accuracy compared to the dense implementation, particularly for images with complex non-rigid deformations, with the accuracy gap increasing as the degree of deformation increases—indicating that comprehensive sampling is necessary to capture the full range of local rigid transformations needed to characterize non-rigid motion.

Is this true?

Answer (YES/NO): NO